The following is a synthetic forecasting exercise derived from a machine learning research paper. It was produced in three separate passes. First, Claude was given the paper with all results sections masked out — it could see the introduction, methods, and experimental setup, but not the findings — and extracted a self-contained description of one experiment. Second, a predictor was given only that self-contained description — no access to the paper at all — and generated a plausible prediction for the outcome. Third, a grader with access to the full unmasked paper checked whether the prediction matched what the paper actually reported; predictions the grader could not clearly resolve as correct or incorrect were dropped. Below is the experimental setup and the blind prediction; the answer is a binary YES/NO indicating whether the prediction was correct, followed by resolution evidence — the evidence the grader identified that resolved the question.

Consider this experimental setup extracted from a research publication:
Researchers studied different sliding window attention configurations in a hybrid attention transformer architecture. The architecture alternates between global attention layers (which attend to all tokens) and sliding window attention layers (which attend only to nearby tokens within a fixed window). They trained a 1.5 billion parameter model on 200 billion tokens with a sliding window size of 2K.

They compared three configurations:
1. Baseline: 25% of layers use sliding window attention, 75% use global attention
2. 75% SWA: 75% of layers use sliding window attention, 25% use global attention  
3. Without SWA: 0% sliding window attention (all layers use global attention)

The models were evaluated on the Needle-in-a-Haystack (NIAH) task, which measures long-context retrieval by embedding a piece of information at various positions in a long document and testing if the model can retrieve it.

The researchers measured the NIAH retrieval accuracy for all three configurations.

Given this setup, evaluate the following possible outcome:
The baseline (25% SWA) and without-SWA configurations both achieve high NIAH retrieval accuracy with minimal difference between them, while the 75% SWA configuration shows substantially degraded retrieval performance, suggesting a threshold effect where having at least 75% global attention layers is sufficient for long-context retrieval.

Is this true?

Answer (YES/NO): NO